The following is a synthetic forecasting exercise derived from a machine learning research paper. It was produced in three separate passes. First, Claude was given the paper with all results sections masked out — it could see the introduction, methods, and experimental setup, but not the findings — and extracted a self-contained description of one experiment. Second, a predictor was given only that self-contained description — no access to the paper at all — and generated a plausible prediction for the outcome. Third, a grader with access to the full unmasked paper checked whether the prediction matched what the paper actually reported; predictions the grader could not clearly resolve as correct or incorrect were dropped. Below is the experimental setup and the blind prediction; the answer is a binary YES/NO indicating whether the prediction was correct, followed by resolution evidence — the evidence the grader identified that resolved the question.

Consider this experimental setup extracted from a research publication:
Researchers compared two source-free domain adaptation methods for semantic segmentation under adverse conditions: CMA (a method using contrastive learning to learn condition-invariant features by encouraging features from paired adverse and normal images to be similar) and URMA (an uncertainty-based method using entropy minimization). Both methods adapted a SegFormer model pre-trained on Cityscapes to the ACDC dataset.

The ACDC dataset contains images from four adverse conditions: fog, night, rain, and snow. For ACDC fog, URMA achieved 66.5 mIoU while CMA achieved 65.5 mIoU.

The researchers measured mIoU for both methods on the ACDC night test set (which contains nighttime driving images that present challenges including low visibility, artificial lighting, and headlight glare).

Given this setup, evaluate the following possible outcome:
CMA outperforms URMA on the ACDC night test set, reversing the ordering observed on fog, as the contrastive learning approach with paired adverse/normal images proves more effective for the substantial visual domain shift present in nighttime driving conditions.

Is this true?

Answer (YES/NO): YES